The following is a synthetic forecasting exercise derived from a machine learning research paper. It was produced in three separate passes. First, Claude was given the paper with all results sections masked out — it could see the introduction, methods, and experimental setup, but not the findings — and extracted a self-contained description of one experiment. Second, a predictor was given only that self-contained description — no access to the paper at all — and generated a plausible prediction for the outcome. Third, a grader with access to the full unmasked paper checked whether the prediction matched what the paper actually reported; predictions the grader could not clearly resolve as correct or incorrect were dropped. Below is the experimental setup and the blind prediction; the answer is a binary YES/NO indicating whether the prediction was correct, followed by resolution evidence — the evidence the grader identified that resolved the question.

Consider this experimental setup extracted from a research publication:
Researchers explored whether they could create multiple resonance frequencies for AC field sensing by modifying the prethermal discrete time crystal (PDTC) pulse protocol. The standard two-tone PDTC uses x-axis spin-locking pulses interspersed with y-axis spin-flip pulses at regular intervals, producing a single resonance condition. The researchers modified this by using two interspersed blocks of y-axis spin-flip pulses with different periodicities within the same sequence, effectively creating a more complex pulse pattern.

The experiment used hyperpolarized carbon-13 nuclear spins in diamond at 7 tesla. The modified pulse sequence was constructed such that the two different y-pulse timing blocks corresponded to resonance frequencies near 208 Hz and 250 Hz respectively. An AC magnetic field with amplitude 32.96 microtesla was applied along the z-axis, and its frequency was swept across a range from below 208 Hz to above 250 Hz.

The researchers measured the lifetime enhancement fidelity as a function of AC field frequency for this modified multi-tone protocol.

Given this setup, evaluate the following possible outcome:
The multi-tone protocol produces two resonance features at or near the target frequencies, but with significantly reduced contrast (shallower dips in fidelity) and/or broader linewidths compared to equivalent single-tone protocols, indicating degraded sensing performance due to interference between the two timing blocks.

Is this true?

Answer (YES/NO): NO